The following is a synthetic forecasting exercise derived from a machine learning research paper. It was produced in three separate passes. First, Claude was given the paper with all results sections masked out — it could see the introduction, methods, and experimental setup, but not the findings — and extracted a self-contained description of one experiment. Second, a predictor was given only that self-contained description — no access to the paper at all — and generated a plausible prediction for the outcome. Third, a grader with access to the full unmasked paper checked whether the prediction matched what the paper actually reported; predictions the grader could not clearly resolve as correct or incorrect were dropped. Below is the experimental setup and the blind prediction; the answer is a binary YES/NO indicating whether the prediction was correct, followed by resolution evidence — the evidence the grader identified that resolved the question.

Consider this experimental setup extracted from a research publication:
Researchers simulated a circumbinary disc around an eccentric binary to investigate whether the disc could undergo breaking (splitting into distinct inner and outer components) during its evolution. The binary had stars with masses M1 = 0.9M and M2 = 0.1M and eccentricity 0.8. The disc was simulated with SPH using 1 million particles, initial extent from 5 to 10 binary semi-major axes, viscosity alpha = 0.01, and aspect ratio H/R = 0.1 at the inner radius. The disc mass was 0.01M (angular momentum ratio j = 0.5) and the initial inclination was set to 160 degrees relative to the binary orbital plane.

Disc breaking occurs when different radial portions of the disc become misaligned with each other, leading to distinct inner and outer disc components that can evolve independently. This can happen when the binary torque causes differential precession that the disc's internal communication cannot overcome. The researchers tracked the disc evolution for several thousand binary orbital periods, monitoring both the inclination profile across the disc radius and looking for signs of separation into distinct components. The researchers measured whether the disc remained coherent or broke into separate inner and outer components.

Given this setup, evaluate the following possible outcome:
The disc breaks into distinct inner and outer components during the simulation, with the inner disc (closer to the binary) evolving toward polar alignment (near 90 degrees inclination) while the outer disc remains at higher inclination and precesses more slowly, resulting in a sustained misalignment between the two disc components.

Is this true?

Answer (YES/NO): YES